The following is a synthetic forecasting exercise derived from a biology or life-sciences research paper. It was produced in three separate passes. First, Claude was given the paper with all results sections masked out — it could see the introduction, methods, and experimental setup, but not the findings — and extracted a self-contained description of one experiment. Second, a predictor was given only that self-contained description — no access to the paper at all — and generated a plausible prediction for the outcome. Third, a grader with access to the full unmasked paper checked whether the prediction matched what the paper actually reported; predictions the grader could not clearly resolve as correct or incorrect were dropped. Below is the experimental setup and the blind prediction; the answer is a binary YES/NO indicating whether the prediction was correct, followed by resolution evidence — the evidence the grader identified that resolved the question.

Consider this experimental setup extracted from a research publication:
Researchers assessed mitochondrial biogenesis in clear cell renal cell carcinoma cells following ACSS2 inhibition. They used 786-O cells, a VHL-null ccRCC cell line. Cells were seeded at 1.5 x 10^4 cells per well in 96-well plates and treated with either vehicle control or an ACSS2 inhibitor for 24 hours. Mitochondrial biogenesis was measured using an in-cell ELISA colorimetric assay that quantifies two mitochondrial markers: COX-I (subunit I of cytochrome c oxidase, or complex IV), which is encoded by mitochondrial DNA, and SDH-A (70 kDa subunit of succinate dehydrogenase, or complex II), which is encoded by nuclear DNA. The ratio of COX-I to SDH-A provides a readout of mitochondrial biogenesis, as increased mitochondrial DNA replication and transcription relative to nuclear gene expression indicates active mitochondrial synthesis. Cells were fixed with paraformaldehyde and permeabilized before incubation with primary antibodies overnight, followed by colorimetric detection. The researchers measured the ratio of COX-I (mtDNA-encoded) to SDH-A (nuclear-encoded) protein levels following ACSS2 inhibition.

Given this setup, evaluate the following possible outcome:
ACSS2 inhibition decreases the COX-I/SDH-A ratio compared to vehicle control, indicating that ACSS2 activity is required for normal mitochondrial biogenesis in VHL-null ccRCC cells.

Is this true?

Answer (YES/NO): YES